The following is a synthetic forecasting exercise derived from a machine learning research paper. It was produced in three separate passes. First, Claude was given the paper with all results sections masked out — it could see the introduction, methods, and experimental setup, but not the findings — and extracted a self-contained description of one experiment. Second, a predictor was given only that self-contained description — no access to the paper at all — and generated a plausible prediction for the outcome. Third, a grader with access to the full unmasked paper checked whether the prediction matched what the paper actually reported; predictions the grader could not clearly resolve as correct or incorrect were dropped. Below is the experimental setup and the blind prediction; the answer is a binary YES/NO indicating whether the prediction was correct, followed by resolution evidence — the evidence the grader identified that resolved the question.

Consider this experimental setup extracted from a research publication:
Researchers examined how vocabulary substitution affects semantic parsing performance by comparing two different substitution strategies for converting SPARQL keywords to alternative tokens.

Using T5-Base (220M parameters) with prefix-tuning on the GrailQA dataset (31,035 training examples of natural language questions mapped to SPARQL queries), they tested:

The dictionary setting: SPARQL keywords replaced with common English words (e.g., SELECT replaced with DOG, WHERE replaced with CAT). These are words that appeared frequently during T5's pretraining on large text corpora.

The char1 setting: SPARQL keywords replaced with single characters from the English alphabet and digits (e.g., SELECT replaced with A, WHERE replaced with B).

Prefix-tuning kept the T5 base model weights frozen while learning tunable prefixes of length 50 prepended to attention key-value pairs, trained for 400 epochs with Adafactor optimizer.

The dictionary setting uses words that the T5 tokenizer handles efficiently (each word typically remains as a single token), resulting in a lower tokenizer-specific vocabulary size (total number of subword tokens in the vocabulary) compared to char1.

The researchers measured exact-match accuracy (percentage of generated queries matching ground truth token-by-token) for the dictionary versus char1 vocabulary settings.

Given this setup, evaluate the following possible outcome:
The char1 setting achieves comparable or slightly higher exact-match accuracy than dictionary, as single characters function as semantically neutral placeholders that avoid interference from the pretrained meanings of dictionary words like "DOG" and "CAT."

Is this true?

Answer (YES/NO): YES